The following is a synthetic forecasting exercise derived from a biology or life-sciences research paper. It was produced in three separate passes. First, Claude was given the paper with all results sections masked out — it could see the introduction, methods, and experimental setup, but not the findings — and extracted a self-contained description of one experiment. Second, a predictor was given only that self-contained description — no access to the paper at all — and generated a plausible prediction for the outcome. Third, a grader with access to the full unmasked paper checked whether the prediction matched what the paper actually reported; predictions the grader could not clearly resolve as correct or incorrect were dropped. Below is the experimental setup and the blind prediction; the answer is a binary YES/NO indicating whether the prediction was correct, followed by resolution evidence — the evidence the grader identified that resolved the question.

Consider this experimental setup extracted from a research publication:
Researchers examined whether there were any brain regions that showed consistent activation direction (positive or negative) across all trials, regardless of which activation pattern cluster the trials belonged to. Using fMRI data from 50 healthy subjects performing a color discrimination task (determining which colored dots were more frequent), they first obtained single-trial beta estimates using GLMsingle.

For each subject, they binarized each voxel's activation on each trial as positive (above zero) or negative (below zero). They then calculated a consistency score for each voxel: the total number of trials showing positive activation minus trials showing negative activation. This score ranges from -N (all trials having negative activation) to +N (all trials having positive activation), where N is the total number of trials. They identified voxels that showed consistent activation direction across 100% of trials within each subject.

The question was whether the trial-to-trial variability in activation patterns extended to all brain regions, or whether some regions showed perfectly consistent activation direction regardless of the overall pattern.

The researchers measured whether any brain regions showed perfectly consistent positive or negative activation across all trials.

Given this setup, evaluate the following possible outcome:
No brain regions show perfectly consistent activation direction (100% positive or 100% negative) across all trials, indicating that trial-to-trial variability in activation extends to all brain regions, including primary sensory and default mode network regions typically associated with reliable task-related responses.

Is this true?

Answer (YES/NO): NO